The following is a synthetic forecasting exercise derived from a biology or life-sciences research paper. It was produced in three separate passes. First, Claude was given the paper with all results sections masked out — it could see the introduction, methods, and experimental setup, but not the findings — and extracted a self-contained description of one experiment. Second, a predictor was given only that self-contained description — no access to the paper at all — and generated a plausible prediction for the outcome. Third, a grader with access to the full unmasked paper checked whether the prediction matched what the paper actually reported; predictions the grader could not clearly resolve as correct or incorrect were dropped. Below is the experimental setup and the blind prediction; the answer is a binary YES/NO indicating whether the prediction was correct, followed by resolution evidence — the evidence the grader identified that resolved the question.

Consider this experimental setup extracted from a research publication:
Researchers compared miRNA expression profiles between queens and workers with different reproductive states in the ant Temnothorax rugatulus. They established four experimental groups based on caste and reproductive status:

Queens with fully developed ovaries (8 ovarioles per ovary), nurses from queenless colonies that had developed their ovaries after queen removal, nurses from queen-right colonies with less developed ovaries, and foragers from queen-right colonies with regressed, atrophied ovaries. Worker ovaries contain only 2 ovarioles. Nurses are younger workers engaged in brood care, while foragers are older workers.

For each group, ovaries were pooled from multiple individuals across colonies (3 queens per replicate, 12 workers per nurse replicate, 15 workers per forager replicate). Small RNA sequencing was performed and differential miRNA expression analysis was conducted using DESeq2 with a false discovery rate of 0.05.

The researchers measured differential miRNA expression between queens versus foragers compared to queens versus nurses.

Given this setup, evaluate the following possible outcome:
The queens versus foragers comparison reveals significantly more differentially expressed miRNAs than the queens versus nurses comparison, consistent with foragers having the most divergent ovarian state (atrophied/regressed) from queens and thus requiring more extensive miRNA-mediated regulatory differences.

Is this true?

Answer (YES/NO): YES